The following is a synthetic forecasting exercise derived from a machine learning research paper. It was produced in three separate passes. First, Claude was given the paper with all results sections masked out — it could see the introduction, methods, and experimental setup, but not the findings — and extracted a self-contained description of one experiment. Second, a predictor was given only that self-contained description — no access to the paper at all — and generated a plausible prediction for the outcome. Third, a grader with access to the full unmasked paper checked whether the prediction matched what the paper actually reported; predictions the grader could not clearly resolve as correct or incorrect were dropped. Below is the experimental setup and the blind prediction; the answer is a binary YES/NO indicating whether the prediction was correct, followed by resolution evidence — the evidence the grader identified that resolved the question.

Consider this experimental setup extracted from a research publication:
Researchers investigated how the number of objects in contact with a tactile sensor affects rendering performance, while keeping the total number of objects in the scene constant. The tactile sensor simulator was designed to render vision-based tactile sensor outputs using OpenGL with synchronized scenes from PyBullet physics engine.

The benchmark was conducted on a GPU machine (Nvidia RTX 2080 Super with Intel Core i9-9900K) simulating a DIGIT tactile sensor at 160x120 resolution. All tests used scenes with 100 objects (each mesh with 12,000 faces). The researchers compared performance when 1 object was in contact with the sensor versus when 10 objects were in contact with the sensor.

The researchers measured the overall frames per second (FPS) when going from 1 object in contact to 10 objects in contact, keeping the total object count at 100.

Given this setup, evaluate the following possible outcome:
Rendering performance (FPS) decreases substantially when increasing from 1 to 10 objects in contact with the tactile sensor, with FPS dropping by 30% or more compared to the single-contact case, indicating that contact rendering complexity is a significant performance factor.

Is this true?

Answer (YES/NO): YES